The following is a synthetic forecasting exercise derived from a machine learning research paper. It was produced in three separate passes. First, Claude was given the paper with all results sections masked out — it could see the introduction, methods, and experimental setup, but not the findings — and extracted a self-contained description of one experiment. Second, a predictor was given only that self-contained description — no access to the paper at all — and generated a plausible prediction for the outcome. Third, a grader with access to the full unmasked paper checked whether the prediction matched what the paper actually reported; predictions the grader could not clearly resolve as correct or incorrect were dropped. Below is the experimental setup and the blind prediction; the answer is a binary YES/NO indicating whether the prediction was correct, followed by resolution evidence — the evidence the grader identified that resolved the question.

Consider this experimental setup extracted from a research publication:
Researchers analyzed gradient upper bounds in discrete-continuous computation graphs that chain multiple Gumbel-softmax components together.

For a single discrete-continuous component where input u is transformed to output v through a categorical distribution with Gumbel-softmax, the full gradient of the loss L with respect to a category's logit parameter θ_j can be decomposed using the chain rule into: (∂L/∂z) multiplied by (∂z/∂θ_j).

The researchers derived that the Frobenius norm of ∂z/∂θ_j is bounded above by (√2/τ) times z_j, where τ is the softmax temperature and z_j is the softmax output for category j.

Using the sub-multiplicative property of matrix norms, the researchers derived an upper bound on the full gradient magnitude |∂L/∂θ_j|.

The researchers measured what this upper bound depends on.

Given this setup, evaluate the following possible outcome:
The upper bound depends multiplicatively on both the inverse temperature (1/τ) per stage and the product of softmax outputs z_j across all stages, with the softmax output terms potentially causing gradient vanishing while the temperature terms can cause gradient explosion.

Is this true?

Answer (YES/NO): NO